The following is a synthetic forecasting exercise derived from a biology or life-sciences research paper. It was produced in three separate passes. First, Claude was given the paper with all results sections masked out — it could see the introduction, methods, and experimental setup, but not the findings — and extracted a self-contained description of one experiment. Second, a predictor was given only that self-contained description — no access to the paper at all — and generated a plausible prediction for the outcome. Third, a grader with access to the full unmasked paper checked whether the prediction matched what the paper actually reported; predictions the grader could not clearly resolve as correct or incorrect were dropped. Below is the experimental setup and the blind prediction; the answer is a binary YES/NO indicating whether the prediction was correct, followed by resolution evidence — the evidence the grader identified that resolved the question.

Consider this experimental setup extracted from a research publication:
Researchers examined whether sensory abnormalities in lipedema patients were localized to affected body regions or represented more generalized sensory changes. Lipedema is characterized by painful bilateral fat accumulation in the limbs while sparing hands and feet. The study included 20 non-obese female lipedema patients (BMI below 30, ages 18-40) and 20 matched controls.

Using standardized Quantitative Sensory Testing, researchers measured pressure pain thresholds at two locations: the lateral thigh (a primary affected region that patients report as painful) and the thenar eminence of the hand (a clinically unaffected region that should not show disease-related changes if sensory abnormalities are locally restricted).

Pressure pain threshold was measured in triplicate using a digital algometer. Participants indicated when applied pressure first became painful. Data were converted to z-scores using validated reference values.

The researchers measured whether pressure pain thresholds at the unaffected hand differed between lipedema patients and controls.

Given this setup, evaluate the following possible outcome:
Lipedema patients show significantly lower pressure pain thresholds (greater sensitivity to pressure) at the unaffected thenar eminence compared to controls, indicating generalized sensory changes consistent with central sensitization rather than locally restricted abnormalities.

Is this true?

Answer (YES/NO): NO